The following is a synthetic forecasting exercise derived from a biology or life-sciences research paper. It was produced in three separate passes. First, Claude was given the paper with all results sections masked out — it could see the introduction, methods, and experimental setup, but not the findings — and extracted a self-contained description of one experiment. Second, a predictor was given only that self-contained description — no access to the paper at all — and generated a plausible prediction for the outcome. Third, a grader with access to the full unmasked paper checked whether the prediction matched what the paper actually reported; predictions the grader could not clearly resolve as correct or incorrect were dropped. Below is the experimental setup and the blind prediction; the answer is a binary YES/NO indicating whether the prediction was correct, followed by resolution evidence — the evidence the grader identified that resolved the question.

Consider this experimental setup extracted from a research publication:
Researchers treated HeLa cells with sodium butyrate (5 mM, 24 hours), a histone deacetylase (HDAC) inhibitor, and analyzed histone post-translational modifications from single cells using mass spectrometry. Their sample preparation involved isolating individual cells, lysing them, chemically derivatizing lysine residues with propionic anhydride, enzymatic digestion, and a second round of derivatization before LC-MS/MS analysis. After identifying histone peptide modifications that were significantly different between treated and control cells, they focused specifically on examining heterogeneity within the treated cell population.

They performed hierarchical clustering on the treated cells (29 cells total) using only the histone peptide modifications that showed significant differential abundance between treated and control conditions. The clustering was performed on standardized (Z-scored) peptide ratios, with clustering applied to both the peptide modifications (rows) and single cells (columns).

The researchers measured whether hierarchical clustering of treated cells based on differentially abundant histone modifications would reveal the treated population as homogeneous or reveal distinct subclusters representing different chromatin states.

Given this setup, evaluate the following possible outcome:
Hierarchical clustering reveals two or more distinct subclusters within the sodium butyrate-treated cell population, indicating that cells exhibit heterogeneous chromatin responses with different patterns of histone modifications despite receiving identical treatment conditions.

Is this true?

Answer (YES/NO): YES